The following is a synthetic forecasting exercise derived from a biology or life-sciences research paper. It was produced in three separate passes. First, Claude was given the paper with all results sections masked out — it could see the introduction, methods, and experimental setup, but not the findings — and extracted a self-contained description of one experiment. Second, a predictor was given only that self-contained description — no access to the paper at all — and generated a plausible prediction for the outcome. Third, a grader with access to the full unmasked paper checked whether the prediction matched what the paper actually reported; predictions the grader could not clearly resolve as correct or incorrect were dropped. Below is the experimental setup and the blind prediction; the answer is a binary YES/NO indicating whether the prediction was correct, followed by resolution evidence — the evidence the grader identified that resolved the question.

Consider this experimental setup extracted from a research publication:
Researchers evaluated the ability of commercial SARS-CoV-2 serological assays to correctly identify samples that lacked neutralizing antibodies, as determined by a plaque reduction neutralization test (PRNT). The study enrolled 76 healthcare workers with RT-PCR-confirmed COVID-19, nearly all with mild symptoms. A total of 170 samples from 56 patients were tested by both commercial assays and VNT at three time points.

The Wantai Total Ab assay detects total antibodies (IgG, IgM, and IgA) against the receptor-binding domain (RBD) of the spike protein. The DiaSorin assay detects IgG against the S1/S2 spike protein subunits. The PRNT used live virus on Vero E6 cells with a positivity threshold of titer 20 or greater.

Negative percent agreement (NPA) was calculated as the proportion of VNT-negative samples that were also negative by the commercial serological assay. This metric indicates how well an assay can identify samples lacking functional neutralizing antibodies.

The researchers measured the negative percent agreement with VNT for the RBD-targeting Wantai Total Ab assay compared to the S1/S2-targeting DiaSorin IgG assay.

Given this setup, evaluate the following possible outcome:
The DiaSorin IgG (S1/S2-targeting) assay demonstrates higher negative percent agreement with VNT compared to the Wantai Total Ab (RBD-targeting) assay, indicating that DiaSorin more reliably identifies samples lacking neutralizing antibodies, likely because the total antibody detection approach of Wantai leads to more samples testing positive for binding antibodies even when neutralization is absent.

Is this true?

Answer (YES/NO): YES